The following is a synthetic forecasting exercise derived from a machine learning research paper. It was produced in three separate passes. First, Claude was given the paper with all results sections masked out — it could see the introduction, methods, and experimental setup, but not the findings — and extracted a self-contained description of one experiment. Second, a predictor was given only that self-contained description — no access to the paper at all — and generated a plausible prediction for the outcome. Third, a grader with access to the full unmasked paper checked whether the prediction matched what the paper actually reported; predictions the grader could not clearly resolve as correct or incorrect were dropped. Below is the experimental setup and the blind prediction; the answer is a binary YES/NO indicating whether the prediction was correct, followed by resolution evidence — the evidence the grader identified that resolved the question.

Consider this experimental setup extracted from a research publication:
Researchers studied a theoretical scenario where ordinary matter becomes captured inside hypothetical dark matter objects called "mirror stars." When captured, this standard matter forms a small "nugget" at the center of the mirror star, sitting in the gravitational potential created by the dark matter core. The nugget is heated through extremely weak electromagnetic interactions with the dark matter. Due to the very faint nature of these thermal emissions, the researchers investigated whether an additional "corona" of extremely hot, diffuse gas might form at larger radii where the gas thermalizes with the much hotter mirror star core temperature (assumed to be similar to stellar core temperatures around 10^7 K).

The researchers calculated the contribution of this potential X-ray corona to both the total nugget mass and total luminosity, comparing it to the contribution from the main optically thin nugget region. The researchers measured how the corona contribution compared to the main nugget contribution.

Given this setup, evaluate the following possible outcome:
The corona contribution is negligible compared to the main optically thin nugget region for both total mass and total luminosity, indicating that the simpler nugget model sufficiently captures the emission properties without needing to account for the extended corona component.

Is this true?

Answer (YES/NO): YES